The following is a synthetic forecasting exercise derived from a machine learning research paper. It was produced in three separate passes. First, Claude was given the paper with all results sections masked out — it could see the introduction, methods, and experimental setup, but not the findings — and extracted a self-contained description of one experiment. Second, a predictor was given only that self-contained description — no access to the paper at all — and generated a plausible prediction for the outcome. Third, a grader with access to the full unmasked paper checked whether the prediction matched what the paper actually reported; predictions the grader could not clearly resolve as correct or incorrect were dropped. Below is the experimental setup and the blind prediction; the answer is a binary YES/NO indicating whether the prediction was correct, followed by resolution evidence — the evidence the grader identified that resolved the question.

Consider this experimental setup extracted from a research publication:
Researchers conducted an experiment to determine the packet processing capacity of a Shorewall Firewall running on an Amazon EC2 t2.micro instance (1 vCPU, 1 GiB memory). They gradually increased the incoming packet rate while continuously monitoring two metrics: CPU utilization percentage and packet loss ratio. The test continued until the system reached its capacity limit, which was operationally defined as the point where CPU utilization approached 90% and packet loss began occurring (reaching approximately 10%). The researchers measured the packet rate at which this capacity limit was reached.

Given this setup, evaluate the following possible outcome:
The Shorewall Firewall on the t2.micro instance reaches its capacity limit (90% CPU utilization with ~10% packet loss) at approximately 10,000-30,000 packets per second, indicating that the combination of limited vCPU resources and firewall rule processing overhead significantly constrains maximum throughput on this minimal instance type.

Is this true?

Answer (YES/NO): YES